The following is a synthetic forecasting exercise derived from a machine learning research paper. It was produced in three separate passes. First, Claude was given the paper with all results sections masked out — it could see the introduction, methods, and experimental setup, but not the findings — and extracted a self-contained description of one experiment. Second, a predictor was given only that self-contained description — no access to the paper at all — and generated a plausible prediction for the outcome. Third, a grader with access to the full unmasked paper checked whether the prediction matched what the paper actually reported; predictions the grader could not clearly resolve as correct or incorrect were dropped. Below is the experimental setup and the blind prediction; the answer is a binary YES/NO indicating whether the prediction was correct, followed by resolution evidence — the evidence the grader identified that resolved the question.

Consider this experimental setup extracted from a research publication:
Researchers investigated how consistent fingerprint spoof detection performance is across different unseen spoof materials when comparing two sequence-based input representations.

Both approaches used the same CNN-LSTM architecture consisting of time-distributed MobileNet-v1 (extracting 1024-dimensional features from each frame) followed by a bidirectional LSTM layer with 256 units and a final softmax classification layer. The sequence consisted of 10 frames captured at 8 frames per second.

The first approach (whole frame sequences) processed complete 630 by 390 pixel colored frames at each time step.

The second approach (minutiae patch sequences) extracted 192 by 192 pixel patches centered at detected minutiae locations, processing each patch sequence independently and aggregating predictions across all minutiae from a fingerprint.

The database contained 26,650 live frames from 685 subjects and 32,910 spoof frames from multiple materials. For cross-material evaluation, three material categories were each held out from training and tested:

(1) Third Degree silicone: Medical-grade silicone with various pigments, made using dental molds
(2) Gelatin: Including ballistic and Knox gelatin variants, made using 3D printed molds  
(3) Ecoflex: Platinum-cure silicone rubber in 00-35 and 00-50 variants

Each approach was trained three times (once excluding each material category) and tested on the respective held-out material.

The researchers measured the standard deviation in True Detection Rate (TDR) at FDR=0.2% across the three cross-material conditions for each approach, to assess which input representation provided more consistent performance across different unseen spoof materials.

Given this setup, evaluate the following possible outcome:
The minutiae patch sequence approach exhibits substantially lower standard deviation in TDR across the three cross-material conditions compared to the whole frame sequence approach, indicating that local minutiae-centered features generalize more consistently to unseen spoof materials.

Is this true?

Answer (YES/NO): YES